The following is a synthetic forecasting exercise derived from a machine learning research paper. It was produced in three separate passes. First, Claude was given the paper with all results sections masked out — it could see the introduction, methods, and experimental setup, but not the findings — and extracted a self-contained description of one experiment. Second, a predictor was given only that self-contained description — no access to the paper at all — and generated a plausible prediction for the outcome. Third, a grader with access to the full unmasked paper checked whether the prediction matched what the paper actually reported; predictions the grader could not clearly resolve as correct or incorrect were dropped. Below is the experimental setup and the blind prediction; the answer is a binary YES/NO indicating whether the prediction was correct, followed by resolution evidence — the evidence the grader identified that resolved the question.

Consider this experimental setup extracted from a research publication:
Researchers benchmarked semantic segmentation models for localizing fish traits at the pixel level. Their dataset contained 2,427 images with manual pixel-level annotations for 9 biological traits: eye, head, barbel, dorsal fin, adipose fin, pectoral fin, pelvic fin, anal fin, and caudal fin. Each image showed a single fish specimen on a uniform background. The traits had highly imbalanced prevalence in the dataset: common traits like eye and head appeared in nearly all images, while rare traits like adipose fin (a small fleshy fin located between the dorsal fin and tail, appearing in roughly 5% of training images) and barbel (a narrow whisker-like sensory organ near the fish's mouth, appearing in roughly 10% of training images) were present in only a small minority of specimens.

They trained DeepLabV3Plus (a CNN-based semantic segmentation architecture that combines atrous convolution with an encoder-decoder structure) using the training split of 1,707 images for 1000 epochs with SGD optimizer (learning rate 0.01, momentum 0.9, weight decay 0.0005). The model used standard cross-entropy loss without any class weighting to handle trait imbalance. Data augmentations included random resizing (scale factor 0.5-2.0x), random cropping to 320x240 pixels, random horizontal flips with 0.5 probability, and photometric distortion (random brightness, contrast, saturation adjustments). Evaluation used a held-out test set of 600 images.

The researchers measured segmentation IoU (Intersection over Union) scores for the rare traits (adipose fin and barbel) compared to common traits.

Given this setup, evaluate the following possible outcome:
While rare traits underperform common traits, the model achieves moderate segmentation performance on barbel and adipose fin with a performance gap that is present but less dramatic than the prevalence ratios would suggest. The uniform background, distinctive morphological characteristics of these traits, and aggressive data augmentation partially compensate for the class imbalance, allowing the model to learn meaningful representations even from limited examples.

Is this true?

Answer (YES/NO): NO